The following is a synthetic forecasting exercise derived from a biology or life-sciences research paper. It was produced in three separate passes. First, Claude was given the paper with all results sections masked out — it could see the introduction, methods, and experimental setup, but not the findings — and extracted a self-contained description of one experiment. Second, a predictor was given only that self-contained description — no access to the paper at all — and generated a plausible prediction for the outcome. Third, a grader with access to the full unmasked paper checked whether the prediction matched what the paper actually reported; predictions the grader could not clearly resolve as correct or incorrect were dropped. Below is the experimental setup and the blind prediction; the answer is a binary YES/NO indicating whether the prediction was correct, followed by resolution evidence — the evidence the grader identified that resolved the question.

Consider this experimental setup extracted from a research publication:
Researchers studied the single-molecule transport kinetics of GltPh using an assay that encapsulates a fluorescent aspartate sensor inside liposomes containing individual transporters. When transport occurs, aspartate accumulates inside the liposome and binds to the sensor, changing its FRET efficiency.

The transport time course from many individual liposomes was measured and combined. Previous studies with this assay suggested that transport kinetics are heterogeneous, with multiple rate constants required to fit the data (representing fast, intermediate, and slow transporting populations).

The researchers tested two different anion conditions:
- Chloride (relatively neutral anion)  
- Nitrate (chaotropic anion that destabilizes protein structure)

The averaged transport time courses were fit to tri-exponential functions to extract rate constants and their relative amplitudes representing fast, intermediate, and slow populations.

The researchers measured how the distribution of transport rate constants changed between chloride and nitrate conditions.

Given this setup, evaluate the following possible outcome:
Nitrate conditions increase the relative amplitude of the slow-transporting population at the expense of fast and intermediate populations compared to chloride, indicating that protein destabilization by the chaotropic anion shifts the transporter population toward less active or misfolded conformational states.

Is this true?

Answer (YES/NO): YES